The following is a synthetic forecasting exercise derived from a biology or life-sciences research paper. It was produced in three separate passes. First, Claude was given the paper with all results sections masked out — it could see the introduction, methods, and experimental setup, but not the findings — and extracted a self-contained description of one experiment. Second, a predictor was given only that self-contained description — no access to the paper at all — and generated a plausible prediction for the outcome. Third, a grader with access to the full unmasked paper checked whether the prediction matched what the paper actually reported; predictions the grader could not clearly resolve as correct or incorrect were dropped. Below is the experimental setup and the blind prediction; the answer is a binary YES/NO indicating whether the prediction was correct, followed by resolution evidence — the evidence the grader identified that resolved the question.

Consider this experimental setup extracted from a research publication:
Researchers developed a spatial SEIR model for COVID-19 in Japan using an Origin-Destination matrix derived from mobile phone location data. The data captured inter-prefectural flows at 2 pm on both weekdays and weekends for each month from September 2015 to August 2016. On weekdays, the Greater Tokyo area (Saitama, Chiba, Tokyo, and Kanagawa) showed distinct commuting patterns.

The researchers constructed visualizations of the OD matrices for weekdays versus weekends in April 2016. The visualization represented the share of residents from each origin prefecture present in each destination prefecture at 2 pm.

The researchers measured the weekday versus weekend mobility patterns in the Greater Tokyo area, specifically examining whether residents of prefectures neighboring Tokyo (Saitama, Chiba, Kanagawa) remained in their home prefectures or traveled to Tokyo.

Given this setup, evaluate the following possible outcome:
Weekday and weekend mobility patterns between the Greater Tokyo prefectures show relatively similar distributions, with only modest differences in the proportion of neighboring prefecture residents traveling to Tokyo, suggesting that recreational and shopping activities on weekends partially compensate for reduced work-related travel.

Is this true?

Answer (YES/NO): NO